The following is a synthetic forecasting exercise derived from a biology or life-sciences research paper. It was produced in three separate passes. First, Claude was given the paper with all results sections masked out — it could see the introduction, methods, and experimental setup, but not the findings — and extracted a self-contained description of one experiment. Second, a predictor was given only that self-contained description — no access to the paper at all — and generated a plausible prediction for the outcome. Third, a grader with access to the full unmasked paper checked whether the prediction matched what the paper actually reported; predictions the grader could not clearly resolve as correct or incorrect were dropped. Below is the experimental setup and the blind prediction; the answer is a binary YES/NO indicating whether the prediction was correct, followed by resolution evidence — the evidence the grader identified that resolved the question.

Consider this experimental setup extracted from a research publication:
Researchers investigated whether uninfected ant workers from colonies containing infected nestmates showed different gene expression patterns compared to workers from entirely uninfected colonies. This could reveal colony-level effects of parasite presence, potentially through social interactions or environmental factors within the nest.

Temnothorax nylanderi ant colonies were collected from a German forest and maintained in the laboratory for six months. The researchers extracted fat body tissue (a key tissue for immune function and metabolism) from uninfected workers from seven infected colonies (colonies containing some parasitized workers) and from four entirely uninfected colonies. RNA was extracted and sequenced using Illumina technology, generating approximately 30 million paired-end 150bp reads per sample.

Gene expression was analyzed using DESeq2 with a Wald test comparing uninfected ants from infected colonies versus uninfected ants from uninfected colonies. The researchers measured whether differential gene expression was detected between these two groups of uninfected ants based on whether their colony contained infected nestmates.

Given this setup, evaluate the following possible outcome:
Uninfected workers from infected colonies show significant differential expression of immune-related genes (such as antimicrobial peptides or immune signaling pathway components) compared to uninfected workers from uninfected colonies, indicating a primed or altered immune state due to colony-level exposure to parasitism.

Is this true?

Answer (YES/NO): NO